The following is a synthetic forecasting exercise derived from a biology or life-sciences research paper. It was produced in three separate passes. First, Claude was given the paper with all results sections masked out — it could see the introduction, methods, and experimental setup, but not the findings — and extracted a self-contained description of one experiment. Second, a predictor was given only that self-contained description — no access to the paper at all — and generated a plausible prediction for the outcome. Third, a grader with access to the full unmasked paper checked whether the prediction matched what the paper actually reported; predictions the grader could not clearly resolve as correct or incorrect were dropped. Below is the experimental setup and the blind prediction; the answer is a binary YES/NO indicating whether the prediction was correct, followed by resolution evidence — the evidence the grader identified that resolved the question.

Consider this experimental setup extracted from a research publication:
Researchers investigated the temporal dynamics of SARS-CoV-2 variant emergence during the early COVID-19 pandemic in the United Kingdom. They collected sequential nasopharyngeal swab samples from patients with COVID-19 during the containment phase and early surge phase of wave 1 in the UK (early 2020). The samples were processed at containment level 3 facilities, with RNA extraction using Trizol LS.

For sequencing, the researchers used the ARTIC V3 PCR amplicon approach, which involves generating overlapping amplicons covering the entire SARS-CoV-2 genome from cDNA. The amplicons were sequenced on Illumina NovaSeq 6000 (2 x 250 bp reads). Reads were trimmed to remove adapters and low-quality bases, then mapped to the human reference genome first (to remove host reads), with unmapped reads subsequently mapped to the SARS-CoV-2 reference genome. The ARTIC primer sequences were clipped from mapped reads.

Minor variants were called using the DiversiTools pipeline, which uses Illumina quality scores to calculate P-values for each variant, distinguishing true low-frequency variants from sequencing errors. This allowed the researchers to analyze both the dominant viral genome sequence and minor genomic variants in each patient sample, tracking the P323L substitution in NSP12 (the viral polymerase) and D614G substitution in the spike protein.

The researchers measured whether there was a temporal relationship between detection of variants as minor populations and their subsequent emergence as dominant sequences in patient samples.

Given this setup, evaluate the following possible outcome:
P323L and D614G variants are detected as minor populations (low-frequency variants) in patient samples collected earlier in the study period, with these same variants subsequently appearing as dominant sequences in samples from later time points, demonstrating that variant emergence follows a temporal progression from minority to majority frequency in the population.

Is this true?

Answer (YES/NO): YES